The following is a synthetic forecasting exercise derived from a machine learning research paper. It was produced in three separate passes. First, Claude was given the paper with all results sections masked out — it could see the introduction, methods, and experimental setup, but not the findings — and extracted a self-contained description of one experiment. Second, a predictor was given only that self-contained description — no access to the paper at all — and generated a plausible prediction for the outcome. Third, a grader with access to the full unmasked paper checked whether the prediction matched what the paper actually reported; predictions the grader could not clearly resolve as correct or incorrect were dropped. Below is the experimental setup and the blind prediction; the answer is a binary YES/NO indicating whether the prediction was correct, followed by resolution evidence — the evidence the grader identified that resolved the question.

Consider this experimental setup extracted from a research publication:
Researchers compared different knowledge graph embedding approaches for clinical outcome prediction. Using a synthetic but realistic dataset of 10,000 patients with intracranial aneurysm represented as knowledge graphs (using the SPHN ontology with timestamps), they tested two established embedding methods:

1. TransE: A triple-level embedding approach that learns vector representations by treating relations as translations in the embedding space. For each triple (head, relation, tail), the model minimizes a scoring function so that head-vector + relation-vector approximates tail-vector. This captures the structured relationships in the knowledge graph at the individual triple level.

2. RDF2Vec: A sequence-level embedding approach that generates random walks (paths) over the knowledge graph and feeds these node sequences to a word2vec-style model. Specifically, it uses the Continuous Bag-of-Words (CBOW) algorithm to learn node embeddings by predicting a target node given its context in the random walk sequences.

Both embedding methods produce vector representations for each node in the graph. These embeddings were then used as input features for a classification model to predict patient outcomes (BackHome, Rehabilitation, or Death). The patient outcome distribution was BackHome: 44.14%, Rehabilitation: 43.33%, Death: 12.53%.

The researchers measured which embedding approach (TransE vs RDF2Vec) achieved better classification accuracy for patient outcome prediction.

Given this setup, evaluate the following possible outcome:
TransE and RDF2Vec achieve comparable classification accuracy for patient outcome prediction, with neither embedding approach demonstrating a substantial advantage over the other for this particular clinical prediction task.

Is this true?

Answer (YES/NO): YES